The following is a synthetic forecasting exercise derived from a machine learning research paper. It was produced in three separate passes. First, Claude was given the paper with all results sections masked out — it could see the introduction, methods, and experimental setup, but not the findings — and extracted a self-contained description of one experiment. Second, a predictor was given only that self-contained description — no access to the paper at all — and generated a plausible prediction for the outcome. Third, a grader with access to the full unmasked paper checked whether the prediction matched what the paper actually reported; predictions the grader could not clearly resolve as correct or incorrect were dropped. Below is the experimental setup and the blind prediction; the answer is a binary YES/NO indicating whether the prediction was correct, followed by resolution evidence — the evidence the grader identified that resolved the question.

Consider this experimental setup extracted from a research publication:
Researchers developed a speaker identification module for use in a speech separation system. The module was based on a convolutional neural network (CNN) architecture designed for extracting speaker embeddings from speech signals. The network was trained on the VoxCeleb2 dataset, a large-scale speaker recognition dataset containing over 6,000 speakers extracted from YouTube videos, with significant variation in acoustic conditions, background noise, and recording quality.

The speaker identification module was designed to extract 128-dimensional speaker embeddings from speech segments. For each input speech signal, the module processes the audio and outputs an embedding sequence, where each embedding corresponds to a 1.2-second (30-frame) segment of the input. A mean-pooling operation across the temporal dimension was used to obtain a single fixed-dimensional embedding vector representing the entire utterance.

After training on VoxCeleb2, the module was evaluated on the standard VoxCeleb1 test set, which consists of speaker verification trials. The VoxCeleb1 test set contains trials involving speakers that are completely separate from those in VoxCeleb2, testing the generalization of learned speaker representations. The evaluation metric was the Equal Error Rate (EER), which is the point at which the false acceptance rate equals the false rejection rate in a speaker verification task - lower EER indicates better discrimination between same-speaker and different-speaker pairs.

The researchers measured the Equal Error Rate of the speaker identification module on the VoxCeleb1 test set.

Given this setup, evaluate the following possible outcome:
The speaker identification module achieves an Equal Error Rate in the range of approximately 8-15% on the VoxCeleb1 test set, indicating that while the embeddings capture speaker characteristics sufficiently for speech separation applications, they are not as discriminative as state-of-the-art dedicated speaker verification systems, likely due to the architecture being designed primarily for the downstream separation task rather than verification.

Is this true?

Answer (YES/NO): NO